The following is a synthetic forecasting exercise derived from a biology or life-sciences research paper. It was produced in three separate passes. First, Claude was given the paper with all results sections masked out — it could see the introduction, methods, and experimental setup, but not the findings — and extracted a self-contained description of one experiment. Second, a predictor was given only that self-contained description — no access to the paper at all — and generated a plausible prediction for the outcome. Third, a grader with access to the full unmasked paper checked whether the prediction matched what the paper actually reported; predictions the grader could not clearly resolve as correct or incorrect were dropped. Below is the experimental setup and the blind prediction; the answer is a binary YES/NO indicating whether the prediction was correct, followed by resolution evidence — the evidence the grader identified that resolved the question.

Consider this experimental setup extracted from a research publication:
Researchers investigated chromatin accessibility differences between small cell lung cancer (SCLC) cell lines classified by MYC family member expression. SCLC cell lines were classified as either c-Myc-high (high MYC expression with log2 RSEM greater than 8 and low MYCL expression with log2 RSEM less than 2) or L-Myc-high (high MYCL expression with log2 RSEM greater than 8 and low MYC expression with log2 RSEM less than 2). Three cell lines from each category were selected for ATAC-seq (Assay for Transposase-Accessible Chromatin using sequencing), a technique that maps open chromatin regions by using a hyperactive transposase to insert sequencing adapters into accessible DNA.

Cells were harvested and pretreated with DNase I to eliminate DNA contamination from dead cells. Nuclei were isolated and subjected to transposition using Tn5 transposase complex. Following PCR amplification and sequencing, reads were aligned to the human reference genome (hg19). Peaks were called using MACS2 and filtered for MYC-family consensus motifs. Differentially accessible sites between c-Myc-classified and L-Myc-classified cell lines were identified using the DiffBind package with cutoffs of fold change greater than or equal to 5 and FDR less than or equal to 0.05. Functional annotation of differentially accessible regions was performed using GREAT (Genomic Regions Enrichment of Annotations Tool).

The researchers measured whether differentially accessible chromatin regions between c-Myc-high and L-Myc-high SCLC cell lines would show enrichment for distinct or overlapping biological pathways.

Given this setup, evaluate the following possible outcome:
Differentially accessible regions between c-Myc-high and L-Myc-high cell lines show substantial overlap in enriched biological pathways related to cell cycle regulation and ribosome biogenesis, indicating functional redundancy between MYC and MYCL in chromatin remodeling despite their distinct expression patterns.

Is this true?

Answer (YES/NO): NO